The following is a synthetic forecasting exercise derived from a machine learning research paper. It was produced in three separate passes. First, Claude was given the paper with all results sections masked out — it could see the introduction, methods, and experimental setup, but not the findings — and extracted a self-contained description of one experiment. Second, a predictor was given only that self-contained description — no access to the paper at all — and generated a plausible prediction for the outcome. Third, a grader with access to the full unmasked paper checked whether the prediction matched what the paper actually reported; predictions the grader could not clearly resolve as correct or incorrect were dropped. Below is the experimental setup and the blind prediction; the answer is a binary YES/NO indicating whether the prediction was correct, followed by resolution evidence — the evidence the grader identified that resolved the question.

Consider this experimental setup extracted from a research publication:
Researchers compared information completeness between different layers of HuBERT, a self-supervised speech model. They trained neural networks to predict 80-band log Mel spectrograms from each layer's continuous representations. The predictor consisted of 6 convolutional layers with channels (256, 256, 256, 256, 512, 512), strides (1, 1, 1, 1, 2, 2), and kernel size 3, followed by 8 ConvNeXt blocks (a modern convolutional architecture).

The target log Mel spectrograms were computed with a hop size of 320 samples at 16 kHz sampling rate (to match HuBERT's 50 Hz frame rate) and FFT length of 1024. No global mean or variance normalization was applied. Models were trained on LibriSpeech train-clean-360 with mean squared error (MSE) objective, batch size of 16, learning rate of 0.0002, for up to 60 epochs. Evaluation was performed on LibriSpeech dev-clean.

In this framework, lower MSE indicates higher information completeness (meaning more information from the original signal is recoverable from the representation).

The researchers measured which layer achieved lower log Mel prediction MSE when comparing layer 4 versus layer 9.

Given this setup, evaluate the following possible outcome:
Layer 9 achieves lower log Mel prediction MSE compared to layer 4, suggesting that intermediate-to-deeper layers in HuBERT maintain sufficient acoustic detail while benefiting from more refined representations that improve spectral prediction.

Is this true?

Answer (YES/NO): NO